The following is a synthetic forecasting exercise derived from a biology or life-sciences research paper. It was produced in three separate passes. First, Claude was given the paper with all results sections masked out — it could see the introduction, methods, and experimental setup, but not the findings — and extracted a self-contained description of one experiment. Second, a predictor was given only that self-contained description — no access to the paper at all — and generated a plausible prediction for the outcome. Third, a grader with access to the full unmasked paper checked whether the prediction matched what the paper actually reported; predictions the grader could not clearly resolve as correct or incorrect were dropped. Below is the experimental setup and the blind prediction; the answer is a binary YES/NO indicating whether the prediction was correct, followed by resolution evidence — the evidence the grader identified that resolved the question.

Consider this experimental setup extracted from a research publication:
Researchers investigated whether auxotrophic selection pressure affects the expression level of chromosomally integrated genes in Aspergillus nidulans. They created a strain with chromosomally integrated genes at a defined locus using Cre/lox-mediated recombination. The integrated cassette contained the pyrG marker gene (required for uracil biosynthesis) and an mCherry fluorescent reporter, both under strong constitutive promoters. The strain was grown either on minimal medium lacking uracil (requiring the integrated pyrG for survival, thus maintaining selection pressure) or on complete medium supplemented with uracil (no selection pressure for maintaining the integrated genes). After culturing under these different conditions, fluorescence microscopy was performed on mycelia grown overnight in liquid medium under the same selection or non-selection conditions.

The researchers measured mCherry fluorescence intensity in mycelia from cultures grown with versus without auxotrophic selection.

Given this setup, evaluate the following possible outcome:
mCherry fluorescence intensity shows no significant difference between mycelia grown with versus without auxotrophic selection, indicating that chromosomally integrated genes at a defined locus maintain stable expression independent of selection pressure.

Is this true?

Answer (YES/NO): YES